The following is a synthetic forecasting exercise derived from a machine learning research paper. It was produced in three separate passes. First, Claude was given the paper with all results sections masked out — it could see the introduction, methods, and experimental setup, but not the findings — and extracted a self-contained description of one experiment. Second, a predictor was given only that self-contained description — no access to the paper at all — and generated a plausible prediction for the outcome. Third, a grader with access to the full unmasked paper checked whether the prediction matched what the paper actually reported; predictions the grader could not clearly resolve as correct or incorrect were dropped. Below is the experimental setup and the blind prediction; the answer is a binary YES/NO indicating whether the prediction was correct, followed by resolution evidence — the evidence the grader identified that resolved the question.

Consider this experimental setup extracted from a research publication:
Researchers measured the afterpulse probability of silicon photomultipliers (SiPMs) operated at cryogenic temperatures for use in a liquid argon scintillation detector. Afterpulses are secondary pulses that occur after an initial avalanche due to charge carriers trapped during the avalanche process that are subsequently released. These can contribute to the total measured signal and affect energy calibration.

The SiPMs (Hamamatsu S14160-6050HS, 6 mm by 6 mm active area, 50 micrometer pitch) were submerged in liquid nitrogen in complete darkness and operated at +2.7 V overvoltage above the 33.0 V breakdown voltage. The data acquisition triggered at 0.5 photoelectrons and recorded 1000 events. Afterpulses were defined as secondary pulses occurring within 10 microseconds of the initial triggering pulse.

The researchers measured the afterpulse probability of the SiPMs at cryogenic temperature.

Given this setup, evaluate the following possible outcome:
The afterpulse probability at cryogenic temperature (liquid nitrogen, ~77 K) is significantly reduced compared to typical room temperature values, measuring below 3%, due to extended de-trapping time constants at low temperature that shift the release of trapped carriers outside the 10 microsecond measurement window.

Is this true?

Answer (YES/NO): NO